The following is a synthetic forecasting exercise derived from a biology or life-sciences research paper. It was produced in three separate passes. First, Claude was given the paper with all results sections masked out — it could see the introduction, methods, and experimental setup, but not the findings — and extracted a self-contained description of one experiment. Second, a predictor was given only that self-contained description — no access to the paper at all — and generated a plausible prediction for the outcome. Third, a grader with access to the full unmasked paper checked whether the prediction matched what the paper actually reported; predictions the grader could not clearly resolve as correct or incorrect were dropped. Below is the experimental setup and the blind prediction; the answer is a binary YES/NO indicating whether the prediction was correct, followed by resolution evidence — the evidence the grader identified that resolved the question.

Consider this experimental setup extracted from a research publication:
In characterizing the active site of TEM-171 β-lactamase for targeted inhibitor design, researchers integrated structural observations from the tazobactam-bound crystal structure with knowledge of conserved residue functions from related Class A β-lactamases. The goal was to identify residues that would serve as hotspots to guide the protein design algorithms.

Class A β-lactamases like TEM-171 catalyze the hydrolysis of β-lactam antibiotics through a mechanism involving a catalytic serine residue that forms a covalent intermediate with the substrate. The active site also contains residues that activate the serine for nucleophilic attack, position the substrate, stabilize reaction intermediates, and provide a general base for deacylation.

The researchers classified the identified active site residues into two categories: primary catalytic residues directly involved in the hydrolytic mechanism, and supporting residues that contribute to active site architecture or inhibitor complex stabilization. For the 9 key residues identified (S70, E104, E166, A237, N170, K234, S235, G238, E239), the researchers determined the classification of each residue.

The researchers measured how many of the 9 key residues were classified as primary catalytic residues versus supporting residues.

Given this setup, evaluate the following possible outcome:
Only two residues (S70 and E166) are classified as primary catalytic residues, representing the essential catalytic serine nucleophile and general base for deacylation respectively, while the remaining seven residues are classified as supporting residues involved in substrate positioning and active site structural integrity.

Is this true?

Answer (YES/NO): NO